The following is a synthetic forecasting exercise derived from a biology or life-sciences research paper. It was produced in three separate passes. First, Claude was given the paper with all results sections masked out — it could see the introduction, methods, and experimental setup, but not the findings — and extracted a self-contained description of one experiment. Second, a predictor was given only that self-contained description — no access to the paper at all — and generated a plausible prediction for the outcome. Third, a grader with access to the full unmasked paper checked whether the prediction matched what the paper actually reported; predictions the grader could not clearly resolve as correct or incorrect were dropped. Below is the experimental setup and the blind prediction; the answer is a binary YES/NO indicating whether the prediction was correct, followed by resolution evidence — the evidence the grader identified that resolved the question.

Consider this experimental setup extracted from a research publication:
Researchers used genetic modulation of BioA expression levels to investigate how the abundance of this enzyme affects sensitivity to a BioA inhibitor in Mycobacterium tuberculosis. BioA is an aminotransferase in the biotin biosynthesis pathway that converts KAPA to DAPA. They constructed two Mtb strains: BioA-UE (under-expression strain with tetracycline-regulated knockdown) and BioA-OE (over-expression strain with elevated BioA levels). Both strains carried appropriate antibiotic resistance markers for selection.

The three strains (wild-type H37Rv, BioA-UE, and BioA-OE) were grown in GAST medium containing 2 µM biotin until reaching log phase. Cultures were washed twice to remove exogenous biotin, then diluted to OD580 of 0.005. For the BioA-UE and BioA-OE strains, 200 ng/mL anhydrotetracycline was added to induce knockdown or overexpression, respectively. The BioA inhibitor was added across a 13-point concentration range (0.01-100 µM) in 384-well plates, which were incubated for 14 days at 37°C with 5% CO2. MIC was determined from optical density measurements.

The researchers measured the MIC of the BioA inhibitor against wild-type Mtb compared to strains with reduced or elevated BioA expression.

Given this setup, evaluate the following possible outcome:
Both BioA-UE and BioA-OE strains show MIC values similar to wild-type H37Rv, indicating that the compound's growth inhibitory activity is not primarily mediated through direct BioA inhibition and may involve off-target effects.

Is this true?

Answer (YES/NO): NO